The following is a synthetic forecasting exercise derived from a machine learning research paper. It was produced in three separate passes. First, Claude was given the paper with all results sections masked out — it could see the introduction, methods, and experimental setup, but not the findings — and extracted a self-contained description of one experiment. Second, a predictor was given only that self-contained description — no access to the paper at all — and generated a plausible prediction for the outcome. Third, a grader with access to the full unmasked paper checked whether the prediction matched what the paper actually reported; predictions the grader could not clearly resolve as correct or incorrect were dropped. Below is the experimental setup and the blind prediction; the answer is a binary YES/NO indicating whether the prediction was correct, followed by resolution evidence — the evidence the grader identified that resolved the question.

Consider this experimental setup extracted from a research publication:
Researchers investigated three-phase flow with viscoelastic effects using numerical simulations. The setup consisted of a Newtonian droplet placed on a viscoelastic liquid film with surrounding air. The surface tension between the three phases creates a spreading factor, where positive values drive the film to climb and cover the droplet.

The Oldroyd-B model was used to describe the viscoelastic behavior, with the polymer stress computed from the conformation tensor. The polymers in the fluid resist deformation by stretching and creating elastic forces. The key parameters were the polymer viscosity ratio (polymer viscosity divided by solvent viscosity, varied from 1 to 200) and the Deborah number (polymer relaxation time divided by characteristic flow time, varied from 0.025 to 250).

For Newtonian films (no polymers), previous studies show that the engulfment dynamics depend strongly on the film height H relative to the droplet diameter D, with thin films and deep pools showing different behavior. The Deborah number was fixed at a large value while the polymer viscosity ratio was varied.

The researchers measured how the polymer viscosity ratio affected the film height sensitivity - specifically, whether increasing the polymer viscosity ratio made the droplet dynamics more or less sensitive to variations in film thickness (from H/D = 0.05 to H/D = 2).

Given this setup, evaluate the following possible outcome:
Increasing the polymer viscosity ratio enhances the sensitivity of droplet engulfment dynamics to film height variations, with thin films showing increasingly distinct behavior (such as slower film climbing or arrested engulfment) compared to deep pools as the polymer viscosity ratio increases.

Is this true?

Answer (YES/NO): NO